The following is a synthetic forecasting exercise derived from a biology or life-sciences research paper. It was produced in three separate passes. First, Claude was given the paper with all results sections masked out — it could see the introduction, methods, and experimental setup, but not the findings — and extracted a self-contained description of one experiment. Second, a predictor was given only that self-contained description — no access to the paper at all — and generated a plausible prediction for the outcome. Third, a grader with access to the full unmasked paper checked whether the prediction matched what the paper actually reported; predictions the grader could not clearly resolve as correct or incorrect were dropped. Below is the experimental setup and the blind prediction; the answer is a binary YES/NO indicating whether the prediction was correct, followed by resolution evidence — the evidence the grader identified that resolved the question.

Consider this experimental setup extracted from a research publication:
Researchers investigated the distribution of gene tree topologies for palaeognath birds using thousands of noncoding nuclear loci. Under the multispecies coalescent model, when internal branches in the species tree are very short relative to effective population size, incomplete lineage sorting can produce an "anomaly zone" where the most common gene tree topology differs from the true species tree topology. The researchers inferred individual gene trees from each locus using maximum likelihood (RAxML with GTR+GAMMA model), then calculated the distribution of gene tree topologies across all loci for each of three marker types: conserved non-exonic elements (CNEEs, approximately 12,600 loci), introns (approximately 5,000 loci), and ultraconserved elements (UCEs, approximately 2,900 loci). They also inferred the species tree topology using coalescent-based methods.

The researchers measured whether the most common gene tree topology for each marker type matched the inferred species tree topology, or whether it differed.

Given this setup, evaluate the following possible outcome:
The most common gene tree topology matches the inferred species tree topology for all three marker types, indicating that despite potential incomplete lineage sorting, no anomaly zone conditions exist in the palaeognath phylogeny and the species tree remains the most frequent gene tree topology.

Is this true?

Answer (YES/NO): NO